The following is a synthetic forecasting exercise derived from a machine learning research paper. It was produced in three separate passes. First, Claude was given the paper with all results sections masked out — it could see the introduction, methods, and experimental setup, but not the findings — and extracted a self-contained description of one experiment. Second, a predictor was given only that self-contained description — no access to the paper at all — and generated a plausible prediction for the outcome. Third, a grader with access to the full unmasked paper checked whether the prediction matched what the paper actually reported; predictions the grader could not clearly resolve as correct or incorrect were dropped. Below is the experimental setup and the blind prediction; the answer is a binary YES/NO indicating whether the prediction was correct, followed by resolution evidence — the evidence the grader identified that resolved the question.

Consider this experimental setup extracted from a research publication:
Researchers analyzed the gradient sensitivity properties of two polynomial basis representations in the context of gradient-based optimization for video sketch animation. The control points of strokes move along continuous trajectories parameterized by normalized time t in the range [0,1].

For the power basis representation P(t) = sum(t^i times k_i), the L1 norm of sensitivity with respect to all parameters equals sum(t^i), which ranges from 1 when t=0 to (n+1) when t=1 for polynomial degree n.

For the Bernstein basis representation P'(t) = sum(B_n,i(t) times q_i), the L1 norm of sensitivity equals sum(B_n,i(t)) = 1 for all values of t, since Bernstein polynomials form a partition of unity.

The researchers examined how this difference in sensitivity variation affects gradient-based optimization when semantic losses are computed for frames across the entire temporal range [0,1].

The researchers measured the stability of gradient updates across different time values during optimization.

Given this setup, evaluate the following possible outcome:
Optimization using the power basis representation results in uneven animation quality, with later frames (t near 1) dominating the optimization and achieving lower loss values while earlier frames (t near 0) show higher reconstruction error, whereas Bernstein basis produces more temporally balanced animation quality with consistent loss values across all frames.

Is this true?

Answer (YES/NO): NO